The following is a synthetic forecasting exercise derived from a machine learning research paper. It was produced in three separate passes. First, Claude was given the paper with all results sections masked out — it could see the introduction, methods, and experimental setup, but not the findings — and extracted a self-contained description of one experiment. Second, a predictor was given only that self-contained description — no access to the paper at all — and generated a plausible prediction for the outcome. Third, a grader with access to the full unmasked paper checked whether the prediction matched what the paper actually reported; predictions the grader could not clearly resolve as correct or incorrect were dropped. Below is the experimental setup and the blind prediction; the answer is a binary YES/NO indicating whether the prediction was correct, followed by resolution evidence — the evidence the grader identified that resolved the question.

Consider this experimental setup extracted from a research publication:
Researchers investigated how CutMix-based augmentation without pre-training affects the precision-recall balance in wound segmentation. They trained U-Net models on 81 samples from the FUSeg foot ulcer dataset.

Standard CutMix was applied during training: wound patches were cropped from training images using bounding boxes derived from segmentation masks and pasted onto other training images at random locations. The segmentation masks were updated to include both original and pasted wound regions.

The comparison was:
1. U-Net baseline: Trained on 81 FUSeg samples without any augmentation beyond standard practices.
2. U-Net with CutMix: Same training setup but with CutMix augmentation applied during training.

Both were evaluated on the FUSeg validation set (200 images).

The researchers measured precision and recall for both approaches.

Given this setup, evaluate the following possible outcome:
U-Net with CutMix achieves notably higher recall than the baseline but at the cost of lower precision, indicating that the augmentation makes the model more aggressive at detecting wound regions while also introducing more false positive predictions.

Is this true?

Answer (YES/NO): YES